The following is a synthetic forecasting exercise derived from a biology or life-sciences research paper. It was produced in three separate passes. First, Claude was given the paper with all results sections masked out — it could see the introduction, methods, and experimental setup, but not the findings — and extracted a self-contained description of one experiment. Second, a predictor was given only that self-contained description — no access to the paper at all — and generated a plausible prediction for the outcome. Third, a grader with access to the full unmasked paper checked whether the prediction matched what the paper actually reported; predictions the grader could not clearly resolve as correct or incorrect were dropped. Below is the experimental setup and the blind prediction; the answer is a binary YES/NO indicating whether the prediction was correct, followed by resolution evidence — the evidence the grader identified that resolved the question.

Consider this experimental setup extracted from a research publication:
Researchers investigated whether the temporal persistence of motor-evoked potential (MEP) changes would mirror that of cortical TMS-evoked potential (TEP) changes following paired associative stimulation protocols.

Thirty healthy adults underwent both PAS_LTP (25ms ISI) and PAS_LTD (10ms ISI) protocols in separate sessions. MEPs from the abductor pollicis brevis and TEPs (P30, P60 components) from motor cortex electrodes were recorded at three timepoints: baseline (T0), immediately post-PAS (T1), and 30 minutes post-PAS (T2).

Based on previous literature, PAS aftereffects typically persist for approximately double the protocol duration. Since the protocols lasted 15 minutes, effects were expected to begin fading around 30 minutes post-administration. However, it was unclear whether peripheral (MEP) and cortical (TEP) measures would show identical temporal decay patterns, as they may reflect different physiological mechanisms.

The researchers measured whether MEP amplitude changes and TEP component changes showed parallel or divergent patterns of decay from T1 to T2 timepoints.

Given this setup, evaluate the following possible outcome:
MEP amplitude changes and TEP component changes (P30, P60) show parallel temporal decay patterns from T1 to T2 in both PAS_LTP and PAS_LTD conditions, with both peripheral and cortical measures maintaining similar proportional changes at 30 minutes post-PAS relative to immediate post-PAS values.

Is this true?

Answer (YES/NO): NO